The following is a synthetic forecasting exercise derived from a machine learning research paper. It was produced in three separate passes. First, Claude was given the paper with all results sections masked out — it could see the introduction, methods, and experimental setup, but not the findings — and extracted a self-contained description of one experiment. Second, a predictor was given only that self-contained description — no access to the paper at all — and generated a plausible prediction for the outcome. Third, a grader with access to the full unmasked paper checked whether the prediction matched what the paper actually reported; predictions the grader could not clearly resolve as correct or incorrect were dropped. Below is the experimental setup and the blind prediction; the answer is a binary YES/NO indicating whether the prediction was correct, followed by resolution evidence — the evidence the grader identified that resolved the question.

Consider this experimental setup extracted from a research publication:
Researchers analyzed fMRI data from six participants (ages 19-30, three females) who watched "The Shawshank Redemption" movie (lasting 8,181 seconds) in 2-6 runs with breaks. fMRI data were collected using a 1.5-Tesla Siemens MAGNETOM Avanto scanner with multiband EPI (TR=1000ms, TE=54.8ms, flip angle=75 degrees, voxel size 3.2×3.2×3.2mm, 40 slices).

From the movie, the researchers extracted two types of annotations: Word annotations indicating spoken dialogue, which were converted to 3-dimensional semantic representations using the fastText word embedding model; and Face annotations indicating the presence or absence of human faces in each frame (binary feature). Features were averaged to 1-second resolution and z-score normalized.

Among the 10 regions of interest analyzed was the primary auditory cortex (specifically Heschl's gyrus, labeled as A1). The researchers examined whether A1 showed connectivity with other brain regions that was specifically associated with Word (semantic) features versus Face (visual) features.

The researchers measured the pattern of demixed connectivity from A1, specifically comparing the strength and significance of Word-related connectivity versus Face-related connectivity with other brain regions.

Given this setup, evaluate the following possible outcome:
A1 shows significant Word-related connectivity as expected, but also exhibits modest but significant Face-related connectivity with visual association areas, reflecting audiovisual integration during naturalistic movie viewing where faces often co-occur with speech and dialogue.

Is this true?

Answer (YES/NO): NO